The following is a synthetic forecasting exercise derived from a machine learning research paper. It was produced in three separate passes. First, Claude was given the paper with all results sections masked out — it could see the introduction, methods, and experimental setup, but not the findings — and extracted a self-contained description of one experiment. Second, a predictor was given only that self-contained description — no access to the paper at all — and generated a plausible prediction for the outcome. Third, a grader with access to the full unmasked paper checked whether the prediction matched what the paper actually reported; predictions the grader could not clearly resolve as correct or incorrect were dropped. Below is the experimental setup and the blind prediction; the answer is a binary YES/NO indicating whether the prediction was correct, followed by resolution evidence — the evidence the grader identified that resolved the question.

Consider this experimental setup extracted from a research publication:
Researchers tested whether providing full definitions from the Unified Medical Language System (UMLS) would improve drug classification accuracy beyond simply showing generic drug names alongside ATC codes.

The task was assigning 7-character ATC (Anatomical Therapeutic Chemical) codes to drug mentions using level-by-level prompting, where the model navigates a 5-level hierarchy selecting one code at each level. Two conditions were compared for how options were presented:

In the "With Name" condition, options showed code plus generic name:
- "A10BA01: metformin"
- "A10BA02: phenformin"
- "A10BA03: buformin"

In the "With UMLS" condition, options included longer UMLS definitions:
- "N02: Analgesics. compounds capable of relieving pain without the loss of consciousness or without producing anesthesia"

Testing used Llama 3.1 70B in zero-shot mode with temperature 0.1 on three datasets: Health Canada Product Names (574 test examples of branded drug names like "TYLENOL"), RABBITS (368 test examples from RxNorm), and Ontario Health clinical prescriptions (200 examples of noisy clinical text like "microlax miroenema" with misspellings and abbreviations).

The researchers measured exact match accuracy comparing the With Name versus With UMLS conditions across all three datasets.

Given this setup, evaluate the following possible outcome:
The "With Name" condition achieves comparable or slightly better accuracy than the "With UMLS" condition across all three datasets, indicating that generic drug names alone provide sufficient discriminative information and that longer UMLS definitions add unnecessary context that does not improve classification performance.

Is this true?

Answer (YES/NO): NO